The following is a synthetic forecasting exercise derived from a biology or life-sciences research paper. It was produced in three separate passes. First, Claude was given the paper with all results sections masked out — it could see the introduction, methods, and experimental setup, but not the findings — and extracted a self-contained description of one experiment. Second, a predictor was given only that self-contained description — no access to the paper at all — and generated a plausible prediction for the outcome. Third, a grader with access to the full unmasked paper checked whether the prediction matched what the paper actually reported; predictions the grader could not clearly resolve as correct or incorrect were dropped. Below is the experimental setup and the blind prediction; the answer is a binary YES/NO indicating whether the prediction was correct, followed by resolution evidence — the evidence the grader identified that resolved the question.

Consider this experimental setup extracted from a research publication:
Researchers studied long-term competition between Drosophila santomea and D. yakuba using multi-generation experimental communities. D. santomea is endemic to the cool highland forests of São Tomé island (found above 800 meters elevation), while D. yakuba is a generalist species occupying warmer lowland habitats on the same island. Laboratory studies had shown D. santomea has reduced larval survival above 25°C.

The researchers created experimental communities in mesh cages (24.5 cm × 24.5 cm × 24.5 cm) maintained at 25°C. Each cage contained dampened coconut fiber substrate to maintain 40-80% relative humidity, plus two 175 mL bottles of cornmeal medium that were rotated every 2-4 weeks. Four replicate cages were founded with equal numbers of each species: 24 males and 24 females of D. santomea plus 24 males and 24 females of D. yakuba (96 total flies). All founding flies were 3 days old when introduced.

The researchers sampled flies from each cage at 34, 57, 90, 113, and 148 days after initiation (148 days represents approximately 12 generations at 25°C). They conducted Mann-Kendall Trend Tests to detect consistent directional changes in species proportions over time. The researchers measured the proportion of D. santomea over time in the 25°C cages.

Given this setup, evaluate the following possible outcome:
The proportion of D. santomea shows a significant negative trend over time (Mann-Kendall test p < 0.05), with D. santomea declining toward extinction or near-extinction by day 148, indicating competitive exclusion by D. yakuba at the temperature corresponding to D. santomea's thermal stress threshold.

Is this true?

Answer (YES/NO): YES